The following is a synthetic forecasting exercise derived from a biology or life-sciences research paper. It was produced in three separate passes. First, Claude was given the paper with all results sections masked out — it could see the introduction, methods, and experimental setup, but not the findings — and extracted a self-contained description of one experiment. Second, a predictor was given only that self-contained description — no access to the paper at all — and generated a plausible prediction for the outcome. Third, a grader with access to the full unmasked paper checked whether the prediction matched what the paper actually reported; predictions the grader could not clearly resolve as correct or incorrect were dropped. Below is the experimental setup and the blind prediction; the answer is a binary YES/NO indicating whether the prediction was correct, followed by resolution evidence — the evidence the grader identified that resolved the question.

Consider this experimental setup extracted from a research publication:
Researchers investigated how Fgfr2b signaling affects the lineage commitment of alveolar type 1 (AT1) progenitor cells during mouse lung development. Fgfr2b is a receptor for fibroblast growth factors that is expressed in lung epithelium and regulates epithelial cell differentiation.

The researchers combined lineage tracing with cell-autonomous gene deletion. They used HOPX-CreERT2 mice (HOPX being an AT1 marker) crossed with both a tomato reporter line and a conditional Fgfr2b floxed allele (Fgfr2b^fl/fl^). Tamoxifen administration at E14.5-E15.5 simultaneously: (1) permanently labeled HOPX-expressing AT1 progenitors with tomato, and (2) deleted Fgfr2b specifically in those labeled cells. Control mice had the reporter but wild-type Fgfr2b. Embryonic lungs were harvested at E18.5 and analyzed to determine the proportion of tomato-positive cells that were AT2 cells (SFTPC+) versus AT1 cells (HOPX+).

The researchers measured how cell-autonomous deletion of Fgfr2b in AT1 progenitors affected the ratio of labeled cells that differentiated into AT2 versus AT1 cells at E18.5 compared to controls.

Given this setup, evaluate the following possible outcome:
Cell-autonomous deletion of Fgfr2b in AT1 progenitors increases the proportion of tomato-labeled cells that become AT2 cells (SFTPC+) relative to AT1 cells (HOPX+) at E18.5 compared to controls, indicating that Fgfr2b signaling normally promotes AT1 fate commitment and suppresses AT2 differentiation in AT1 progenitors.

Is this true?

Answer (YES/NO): YES